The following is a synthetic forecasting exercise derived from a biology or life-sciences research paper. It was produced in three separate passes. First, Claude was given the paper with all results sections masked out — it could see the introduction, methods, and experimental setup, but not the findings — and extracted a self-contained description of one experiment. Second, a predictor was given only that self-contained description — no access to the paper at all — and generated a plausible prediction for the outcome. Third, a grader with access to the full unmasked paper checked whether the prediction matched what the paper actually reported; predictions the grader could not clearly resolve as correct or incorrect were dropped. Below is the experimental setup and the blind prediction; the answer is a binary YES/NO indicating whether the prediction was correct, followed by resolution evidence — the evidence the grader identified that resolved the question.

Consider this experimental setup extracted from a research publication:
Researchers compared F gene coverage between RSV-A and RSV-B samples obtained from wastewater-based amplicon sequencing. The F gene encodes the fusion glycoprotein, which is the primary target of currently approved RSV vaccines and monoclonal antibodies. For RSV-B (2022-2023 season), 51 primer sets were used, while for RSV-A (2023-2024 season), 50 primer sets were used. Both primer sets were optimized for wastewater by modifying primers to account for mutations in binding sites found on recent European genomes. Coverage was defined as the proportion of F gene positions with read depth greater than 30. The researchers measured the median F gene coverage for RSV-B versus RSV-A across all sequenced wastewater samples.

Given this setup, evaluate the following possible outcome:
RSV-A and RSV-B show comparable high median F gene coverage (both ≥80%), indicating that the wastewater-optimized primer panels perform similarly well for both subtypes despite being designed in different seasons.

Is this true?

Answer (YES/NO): NO